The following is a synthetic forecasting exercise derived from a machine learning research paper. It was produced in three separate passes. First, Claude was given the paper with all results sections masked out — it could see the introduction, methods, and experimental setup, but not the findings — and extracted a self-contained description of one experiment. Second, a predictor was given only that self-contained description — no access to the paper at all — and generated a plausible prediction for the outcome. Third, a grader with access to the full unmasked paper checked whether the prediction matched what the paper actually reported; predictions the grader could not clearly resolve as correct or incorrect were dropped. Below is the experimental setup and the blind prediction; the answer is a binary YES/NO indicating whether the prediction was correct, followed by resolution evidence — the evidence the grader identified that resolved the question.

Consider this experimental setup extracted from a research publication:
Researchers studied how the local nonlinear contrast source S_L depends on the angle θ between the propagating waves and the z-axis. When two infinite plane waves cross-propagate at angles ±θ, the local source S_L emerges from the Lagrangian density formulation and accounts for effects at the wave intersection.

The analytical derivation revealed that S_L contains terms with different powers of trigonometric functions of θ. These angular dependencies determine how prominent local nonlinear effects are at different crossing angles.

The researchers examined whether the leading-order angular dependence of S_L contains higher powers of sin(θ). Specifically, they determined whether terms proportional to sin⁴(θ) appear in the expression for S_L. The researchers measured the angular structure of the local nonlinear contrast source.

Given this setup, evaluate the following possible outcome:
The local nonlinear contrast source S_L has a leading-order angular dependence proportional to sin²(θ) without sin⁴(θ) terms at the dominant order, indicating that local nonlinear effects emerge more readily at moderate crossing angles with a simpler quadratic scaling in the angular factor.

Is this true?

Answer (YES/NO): YES